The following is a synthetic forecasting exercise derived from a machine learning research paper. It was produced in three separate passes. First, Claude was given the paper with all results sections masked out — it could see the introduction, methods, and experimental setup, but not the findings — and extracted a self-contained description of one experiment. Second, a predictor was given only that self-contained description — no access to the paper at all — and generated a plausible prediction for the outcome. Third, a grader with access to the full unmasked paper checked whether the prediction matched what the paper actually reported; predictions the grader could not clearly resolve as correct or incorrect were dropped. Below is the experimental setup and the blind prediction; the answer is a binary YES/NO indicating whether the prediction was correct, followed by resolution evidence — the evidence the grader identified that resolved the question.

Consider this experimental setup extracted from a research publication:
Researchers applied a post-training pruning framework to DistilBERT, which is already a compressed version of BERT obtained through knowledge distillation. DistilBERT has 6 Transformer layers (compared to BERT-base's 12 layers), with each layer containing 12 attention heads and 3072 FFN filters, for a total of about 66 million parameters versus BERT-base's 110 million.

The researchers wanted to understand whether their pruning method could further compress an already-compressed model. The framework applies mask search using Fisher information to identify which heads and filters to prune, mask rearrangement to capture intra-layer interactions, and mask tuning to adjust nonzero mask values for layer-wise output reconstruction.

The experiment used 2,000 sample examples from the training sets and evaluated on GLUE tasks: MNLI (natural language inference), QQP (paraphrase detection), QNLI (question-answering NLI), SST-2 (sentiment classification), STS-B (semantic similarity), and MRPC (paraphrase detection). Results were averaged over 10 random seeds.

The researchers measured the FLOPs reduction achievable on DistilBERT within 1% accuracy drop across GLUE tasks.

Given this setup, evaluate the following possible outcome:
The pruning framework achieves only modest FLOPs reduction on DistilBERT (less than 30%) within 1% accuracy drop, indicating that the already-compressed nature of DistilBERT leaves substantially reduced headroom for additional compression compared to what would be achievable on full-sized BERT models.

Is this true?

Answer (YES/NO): NO